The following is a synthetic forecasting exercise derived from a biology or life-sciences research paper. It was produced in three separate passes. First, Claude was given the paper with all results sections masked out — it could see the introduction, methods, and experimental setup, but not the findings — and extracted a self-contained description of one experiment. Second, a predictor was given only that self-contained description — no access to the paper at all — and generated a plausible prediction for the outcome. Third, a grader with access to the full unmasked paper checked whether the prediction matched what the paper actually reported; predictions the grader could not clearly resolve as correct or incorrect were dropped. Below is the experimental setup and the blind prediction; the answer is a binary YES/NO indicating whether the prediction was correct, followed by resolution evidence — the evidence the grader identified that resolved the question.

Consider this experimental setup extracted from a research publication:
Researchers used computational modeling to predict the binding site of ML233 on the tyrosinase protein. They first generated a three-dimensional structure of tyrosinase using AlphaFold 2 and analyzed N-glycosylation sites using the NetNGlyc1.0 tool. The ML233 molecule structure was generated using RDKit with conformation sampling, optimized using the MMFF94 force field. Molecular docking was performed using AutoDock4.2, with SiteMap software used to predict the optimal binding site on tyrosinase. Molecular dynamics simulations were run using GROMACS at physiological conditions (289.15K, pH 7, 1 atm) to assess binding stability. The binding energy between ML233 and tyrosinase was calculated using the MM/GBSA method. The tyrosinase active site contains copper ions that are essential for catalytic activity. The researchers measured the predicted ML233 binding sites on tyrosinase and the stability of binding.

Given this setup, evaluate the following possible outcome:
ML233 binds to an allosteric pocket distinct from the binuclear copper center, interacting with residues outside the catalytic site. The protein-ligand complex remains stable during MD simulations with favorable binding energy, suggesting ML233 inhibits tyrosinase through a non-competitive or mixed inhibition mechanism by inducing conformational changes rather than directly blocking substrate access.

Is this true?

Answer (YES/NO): NO